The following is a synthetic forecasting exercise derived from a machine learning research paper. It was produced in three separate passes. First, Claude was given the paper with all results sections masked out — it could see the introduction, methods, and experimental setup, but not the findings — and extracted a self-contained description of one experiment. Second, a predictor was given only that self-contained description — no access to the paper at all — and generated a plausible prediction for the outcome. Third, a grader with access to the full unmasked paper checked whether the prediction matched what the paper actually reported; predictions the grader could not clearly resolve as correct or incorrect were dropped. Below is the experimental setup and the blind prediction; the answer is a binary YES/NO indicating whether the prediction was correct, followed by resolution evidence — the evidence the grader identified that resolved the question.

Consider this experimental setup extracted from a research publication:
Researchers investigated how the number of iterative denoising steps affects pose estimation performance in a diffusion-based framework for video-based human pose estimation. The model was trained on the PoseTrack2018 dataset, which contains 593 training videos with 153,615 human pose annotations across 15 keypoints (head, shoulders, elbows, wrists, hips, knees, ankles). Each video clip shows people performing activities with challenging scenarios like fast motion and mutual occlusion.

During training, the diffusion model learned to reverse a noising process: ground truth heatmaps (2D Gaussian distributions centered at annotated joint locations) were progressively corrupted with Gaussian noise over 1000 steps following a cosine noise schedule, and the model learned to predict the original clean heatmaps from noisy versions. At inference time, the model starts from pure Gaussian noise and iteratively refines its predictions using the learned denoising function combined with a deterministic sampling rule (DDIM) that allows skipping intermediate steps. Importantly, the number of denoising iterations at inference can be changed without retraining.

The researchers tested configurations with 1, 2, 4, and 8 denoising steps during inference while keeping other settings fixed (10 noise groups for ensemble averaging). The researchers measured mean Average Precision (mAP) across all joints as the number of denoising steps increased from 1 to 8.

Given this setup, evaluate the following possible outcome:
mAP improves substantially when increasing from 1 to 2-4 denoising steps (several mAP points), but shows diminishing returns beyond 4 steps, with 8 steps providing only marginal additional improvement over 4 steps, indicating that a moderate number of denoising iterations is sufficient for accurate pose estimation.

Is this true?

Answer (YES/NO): NO